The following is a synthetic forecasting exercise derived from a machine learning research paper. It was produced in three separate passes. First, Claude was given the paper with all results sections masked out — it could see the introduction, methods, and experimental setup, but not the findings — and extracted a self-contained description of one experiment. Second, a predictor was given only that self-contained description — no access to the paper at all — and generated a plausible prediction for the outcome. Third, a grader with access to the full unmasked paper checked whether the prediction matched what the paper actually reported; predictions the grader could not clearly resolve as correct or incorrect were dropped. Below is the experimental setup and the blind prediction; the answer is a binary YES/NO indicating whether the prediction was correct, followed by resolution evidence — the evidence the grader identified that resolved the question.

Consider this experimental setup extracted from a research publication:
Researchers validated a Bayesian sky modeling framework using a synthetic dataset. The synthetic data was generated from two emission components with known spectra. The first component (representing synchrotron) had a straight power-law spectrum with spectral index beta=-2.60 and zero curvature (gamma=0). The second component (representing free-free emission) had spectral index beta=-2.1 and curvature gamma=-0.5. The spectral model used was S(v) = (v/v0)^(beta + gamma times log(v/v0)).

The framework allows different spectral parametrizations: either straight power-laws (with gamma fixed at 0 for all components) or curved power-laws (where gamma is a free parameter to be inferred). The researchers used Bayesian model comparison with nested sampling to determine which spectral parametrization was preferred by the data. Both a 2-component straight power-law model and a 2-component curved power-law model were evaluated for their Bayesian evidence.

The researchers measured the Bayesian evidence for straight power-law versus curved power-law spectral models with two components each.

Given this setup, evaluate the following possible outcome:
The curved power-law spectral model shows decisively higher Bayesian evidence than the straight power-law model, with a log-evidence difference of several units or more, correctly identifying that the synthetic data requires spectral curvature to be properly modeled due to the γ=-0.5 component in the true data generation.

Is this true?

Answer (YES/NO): YES